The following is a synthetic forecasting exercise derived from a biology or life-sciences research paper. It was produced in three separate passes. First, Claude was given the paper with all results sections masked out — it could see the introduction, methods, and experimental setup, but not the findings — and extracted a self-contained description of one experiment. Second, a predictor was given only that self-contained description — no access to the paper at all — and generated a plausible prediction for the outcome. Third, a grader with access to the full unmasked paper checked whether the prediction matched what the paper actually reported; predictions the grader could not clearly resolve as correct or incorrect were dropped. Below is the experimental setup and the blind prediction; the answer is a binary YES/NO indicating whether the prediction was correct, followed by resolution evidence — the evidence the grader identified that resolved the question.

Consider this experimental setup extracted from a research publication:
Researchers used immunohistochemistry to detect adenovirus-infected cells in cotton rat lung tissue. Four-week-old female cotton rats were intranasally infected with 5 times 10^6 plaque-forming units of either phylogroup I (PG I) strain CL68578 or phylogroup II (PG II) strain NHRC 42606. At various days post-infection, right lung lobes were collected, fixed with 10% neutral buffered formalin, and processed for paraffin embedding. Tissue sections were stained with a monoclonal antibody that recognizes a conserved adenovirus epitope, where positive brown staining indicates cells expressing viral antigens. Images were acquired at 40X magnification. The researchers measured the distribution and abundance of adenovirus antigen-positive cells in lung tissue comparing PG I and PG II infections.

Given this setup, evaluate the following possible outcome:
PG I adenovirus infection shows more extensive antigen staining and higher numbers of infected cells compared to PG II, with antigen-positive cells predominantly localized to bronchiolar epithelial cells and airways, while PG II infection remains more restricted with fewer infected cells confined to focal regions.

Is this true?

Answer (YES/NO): NO